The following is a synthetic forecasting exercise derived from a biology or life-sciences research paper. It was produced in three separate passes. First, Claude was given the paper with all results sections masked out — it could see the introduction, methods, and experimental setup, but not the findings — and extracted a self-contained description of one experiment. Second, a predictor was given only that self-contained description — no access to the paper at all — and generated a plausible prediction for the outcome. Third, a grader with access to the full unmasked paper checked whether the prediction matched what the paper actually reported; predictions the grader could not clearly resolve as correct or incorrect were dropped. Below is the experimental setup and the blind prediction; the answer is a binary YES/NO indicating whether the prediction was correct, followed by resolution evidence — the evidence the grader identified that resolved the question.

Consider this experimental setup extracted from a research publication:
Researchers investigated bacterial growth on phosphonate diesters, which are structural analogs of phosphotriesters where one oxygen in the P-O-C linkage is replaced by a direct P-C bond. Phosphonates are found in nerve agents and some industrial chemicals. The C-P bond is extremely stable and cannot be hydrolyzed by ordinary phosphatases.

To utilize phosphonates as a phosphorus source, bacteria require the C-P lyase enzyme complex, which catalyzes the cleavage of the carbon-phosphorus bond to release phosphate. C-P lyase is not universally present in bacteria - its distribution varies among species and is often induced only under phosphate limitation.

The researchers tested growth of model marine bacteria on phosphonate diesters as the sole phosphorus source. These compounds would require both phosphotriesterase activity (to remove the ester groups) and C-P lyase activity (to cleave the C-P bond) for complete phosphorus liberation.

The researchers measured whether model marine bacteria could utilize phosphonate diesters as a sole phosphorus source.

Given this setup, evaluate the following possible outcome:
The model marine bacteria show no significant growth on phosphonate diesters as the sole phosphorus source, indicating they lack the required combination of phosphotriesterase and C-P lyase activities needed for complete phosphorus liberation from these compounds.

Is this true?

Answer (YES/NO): NO